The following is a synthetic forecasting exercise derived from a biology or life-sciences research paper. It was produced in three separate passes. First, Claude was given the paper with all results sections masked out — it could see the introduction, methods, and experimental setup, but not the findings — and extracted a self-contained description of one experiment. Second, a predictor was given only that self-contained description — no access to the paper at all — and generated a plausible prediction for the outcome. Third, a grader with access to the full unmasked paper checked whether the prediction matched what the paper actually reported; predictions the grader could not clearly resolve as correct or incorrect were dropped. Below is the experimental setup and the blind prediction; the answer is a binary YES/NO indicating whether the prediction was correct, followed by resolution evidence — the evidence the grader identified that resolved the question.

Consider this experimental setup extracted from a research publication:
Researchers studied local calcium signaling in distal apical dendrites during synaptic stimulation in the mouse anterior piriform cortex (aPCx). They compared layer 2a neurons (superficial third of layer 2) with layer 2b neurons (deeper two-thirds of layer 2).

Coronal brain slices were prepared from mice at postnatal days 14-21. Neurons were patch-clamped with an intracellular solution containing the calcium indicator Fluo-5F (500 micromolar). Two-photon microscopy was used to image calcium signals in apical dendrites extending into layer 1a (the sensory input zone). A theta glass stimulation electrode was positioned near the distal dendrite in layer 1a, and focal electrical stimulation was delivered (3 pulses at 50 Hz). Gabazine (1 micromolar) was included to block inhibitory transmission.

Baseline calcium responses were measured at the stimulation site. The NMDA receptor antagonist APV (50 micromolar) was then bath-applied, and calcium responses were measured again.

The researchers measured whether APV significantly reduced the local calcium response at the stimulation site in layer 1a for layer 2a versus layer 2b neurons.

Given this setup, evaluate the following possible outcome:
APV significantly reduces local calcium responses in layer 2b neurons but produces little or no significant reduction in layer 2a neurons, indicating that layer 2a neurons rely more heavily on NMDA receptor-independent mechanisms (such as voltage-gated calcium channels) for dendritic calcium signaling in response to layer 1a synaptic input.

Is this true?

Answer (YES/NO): NO